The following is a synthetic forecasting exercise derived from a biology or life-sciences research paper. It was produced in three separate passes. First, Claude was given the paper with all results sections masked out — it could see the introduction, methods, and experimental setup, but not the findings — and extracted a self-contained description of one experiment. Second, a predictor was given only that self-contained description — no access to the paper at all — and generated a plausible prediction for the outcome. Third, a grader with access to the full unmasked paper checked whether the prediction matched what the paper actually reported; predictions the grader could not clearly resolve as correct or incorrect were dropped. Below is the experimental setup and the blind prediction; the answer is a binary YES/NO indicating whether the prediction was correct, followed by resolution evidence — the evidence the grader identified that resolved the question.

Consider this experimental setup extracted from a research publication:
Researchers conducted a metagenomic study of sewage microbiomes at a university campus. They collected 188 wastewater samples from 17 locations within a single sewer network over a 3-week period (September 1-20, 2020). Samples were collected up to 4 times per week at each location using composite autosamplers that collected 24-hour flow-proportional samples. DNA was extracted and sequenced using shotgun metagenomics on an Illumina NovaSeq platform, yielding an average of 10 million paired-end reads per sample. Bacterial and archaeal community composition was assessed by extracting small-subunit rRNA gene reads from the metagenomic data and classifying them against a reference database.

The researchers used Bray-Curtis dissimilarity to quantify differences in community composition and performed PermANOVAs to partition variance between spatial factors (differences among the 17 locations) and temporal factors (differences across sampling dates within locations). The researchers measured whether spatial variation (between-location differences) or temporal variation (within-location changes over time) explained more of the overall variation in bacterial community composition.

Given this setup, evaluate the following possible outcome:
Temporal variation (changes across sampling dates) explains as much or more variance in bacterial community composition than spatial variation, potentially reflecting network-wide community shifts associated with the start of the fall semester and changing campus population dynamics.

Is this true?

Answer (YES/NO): NO